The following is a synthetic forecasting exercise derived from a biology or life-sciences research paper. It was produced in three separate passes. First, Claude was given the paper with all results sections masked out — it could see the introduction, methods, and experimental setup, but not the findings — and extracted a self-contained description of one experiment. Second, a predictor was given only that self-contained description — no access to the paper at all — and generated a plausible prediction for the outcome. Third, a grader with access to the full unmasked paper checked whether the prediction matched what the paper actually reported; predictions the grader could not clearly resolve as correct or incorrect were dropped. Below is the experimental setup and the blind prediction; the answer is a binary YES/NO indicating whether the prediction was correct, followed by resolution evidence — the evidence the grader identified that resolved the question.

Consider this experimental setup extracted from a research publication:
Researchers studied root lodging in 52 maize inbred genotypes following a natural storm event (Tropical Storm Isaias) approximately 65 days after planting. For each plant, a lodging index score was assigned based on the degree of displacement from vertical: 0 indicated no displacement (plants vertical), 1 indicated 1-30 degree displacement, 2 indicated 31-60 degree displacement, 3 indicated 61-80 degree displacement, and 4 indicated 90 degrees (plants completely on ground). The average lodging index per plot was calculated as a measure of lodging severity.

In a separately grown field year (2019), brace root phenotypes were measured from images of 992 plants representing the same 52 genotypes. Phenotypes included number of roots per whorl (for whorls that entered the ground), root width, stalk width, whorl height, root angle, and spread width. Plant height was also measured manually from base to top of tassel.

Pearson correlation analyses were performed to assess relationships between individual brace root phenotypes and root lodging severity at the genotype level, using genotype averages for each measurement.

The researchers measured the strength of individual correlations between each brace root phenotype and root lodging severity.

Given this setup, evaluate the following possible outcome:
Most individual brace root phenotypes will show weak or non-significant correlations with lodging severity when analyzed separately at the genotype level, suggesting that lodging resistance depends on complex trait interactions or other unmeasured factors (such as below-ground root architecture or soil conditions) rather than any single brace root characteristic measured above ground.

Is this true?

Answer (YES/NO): YES